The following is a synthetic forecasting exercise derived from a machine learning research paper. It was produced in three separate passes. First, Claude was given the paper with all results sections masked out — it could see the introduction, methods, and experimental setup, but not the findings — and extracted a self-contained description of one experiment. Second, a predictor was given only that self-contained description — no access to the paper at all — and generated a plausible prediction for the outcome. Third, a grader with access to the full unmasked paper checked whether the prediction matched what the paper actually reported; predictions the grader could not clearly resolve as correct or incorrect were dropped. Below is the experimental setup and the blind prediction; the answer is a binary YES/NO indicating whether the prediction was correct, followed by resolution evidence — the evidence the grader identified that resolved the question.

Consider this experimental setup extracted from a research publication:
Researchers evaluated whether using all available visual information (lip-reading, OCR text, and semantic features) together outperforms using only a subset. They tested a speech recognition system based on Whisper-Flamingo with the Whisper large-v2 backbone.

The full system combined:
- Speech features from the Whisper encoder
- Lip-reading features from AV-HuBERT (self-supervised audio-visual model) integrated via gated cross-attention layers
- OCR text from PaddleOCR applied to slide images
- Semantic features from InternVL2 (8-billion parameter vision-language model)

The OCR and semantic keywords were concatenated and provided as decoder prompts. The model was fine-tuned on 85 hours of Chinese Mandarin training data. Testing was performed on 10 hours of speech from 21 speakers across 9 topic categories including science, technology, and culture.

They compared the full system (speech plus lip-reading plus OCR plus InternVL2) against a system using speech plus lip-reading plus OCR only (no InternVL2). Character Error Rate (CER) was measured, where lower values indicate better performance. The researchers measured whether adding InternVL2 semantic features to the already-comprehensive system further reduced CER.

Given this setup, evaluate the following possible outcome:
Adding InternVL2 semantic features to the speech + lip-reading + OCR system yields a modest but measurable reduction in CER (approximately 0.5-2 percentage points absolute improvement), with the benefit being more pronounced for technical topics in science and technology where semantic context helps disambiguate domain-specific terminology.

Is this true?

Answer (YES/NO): NO